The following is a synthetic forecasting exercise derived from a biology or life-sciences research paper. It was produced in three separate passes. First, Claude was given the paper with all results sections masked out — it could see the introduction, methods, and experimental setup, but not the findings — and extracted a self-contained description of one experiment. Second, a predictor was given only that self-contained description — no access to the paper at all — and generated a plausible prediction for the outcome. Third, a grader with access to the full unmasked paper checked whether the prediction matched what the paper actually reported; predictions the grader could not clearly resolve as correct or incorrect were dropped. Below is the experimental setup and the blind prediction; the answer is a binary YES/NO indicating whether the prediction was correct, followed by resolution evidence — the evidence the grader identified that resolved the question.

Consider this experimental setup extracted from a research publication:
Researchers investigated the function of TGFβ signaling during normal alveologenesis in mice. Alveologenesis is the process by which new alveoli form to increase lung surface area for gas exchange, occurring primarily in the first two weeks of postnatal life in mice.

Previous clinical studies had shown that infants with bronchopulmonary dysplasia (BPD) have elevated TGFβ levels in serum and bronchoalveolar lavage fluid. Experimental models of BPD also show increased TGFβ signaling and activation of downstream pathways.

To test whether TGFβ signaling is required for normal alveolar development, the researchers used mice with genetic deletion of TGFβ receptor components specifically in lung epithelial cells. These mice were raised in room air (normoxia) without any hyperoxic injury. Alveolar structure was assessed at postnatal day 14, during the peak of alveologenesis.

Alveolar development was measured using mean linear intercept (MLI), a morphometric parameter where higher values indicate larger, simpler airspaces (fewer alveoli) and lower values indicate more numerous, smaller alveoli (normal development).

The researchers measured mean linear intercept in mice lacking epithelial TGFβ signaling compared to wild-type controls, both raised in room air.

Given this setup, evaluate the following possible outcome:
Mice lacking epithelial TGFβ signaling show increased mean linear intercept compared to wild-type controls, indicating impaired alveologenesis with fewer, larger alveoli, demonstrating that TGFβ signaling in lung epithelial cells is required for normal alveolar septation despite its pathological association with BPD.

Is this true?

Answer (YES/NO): YES